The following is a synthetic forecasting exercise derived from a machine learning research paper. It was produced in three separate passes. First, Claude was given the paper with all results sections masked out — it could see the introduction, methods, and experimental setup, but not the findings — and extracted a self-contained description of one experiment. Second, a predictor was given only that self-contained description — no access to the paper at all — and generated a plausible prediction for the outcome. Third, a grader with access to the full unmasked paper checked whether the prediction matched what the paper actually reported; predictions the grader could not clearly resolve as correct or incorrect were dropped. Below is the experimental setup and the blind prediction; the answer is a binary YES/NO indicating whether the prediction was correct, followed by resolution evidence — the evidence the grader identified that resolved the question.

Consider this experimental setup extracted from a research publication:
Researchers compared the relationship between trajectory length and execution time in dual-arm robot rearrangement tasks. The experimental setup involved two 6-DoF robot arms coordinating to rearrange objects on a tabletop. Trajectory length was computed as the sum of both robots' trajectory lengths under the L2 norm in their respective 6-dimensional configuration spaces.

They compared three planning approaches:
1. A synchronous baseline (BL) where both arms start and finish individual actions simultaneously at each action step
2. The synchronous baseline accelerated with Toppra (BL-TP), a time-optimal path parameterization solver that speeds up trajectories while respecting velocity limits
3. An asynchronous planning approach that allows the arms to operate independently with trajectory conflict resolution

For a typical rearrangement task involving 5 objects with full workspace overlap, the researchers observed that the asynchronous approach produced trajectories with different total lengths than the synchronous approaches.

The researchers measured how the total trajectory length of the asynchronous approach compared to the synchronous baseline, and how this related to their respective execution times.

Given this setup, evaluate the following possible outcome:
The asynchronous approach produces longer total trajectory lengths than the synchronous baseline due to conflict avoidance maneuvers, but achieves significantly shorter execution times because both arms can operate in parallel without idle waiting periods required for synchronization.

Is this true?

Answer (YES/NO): YES